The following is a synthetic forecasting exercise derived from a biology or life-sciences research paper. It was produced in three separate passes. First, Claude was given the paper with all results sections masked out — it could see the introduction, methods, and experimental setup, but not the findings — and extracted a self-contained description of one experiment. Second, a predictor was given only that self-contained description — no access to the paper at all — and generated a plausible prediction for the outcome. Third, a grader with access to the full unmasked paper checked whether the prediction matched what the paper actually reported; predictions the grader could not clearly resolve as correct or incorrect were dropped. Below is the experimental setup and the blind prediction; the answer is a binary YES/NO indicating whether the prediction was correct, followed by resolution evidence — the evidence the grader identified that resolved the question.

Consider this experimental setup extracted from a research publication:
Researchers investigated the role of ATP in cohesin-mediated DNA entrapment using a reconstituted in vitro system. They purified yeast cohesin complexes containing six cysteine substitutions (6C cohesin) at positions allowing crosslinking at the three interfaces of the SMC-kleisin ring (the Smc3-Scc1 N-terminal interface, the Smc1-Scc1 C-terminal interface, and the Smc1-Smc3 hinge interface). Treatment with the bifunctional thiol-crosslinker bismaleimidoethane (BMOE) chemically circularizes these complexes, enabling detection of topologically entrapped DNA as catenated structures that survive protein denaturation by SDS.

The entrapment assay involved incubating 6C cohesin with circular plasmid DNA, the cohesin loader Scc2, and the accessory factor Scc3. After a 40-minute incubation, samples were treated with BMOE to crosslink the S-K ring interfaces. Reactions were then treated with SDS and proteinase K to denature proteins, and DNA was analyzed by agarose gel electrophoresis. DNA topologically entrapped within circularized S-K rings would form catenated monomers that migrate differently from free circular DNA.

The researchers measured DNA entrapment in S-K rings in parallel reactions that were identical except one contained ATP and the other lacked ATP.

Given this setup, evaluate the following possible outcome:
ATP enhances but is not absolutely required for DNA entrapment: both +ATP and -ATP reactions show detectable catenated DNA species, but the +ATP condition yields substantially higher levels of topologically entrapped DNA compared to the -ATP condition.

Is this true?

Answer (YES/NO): NO